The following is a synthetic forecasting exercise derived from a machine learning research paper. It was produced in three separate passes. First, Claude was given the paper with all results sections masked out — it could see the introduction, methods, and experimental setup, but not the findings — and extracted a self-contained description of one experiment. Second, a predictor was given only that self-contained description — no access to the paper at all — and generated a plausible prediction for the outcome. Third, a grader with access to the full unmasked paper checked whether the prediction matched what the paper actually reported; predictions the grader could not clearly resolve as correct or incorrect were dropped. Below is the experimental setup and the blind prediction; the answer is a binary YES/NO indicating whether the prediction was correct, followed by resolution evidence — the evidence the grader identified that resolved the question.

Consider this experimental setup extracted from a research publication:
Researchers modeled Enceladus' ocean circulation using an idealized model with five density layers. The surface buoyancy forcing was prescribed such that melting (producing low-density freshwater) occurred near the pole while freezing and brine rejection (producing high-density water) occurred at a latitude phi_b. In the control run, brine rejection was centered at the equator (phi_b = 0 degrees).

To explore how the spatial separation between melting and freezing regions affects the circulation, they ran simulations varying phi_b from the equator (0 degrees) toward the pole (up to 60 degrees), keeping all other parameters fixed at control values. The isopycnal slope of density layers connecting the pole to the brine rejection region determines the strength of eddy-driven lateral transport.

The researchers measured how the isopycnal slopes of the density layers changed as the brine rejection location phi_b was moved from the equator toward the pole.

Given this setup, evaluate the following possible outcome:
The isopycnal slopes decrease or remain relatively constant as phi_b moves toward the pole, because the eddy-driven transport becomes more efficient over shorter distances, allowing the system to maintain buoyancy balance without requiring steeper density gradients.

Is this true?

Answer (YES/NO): NO